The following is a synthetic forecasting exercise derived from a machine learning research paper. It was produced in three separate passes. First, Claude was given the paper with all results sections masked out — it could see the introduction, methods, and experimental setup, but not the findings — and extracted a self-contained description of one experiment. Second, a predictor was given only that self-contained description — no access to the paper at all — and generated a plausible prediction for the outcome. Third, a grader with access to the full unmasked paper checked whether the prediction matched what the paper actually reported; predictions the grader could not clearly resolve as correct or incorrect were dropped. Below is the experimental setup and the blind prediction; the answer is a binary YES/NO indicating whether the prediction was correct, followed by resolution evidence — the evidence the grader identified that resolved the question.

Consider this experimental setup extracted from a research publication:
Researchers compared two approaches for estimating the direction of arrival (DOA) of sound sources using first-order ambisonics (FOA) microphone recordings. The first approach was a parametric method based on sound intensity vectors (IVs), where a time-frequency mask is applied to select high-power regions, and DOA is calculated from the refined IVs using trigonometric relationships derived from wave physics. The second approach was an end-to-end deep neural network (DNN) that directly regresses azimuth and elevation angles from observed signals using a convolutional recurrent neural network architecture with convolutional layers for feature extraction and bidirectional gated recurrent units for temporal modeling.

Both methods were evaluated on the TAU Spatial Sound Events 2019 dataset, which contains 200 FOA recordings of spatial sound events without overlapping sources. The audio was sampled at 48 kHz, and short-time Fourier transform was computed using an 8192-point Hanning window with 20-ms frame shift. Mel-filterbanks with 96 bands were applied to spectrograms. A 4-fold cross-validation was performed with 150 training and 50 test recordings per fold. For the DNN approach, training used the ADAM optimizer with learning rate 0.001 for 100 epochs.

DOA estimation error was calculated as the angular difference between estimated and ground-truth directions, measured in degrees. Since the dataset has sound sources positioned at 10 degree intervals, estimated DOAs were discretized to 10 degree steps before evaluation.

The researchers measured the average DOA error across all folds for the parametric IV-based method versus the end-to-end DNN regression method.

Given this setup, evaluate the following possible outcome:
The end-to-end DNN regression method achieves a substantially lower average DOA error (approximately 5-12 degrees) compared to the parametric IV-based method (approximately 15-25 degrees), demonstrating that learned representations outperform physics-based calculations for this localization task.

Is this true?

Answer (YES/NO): NO